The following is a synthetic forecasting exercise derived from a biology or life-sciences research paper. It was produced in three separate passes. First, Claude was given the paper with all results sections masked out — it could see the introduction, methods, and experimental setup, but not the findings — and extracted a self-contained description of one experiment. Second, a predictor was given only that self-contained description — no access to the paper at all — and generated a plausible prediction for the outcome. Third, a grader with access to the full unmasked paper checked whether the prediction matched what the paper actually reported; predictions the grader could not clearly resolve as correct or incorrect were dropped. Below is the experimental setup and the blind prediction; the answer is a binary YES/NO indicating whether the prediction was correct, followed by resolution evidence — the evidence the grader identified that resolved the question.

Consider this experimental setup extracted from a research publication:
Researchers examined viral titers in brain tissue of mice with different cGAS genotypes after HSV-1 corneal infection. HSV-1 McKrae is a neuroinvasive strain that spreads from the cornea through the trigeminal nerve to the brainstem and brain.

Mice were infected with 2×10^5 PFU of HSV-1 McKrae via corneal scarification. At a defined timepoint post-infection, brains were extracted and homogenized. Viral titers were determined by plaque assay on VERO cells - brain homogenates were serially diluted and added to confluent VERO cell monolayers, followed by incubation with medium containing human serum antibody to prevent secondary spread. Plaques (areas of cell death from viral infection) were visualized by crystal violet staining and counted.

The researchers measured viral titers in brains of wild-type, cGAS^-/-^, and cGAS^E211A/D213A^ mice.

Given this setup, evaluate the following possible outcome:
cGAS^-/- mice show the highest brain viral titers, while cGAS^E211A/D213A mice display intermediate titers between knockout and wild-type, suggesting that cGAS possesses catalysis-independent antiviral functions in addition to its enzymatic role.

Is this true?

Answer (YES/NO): NO